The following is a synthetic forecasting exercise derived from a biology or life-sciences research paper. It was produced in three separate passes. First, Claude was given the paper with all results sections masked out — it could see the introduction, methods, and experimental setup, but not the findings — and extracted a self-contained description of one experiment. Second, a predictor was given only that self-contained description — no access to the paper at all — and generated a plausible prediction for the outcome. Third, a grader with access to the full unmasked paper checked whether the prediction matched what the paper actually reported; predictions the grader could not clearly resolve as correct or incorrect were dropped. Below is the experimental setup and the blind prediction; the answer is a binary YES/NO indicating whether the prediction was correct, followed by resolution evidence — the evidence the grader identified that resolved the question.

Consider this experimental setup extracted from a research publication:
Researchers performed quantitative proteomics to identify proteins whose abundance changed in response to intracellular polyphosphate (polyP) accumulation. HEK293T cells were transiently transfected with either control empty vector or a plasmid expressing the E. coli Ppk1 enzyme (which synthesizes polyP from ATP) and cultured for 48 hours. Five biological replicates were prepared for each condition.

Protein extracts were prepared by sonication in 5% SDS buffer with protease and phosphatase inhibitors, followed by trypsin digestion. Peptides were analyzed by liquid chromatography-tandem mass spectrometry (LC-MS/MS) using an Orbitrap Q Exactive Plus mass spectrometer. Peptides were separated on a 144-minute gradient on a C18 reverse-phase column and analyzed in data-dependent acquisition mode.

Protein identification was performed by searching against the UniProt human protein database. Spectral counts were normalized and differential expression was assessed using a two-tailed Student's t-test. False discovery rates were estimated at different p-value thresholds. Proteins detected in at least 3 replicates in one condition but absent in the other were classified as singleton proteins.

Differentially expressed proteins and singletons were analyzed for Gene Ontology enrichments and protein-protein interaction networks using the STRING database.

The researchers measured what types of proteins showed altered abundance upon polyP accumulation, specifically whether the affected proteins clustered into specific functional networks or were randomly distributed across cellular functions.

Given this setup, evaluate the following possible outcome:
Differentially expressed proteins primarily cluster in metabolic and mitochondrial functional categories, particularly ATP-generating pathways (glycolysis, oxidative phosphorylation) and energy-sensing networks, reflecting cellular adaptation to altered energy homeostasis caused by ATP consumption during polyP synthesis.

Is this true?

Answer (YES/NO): NO